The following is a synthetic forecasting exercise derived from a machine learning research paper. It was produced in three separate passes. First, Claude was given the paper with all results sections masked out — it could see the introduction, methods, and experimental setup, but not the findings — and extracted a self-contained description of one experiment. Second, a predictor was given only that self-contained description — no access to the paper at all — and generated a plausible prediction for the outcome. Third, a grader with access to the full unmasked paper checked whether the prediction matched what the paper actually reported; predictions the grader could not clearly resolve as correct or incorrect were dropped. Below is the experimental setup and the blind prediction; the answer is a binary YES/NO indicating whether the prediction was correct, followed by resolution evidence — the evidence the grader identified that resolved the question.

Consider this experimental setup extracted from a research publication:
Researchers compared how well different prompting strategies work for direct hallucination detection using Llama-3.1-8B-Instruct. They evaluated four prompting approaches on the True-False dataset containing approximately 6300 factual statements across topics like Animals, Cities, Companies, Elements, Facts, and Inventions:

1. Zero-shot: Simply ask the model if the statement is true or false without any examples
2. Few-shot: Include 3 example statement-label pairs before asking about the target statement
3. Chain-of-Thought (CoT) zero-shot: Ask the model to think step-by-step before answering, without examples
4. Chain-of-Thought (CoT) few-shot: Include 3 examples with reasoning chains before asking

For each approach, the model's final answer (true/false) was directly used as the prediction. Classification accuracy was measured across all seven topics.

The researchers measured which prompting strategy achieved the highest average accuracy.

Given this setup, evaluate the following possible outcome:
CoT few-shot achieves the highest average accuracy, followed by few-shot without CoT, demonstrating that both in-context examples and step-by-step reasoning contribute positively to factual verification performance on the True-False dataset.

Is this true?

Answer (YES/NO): NO